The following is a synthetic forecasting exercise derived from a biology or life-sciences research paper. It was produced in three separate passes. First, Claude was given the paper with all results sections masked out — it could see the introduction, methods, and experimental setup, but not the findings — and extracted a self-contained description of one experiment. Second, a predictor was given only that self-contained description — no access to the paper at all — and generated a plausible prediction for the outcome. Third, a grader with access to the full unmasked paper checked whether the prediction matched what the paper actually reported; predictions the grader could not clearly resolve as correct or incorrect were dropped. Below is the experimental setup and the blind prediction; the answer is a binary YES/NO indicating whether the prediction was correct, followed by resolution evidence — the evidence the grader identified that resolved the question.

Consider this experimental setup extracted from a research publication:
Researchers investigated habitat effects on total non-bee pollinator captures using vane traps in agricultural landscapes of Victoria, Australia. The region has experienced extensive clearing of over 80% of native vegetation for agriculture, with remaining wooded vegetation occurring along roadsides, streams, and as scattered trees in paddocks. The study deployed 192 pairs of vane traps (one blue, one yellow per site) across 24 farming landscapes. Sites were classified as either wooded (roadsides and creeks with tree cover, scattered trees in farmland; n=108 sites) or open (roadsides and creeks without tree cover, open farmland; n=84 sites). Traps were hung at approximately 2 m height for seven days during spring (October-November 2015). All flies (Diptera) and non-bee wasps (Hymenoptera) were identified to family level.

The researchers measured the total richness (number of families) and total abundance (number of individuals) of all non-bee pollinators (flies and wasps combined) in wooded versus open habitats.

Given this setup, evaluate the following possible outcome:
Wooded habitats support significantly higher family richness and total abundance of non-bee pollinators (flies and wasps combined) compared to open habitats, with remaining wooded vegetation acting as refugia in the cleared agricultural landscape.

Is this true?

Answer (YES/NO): NO